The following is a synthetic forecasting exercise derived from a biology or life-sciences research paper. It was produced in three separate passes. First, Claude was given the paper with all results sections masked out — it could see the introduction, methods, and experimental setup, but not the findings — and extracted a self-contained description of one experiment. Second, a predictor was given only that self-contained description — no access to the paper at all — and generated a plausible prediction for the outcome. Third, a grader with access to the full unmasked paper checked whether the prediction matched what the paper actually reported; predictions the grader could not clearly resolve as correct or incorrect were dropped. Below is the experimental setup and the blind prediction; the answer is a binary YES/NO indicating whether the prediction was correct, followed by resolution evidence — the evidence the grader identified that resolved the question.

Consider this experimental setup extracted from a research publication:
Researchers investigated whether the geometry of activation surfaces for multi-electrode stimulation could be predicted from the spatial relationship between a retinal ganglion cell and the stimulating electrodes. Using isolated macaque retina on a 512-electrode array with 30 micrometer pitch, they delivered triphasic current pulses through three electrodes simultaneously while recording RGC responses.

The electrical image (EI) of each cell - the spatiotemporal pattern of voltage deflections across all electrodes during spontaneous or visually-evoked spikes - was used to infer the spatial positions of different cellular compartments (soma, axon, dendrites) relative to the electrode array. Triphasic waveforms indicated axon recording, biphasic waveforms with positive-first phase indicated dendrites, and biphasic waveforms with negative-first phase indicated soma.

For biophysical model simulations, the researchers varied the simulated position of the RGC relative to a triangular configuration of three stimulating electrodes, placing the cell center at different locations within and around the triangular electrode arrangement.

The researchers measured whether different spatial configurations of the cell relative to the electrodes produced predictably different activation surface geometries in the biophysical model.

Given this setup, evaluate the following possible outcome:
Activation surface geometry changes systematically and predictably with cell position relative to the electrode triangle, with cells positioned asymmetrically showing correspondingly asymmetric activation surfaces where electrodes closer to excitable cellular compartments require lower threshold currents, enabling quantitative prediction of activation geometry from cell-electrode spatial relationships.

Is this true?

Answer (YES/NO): NO